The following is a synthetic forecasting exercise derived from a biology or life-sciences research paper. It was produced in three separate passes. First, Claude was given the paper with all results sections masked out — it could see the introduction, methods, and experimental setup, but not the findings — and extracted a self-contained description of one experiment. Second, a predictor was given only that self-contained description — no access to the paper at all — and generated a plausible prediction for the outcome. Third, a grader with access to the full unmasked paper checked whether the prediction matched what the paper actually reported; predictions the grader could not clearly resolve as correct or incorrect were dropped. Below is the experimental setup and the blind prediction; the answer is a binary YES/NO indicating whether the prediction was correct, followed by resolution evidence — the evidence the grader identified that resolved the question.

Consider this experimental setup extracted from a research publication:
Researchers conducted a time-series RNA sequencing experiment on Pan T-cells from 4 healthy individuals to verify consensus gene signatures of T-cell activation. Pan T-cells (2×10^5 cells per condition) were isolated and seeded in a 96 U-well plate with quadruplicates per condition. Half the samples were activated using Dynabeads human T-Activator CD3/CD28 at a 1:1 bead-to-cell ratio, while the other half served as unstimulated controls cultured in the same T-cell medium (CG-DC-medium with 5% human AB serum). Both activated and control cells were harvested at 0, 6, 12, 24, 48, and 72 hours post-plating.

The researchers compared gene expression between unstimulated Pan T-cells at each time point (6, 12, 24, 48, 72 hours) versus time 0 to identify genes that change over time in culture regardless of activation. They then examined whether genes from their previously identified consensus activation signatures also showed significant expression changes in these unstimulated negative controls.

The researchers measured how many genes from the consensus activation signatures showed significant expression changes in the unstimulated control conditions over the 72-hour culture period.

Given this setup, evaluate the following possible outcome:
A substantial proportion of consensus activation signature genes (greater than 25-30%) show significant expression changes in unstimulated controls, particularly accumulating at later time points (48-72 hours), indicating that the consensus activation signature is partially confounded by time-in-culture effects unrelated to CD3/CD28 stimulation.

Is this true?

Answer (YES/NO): YES